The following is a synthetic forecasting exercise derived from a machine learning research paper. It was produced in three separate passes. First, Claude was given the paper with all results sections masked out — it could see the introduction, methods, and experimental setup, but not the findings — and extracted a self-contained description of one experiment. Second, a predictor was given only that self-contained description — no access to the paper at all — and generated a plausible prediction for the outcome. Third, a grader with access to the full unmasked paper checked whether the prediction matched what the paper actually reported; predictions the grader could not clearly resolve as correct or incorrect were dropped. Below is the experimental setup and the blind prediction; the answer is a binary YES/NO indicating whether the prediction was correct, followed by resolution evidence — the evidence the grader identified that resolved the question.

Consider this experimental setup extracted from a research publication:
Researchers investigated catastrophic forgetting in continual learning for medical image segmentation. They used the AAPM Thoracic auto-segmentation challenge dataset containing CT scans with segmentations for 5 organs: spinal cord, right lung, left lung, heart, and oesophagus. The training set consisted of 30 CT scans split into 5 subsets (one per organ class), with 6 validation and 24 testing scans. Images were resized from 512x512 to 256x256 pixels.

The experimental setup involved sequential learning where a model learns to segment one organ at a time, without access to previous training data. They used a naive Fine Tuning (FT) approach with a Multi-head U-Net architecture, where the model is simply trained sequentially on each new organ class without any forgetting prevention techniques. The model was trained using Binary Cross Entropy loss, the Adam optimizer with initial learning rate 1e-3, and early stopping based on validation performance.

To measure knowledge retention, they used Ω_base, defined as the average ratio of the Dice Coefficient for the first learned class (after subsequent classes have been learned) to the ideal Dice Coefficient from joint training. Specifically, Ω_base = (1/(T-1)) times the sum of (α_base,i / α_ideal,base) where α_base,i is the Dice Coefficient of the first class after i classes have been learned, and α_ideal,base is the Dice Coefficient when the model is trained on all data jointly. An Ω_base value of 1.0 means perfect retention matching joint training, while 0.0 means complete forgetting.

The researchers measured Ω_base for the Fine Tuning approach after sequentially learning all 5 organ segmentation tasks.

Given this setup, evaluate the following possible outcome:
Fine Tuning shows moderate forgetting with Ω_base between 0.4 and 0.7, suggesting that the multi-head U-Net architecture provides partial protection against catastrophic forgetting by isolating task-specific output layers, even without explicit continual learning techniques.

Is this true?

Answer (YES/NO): NO